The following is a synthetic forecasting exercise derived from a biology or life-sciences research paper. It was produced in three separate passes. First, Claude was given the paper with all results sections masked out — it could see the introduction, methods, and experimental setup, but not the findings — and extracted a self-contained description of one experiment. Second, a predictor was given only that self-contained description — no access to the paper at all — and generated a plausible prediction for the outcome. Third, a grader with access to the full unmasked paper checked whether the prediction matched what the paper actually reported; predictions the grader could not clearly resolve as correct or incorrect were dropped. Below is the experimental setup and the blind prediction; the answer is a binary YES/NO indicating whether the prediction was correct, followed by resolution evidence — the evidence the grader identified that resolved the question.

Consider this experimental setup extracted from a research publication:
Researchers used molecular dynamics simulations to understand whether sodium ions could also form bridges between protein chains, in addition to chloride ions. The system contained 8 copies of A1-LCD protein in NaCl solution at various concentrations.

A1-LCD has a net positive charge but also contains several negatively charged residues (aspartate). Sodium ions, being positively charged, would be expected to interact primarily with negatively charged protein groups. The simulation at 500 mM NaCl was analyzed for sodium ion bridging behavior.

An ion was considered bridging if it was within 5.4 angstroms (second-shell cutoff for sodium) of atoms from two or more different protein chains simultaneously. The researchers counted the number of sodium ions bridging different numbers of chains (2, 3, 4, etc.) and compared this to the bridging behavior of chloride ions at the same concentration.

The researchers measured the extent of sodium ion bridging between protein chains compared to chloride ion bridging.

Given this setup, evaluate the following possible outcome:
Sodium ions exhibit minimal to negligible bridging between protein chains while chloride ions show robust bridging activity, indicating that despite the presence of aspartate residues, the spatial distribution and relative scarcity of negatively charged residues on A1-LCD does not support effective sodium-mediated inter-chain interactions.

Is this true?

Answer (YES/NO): NO